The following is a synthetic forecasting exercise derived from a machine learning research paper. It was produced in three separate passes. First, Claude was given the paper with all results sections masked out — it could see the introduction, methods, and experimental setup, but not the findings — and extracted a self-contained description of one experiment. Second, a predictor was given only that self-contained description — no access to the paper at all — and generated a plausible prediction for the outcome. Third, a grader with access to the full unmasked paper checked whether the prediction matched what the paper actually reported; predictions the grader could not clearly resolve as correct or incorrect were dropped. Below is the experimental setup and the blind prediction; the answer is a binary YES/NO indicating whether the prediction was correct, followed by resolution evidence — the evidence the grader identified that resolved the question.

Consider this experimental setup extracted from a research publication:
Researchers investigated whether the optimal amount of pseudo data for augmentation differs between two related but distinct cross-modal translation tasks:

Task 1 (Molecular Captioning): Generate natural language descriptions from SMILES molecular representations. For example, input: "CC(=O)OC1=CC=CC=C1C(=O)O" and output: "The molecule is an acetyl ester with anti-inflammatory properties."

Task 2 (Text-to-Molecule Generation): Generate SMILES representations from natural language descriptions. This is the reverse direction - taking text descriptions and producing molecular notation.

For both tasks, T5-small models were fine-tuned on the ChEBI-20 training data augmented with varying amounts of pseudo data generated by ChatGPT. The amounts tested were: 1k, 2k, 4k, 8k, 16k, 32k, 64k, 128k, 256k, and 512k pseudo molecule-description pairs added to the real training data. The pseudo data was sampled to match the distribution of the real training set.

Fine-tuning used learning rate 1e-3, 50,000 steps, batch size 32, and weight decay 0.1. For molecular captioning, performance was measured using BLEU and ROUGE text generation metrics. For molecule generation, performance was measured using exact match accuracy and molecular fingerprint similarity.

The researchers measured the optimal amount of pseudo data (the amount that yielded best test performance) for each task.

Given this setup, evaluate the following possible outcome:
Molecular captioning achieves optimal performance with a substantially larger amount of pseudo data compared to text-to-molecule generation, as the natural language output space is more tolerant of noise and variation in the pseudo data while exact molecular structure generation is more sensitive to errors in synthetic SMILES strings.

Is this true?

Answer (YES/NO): NO